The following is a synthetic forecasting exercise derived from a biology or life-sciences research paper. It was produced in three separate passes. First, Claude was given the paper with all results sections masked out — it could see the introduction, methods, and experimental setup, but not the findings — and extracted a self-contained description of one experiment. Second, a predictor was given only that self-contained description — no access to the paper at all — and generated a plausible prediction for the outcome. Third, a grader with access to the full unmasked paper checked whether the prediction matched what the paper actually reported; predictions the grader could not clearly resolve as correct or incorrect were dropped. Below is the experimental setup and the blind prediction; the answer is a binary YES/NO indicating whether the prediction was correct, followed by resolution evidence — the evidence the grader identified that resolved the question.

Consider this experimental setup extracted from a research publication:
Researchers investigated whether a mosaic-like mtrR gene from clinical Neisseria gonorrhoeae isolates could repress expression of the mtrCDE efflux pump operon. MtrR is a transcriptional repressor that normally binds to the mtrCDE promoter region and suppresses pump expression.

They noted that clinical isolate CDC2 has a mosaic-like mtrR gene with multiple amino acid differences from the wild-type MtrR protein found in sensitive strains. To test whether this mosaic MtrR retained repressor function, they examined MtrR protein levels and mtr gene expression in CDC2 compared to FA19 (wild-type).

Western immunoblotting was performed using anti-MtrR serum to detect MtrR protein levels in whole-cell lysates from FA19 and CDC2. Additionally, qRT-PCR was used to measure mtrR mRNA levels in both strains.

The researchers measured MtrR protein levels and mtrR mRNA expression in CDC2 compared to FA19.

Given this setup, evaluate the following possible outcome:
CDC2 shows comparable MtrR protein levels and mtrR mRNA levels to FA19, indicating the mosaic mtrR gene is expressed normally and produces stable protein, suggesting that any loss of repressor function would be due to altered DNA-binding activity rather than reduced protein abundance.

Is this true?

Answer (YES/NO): NO